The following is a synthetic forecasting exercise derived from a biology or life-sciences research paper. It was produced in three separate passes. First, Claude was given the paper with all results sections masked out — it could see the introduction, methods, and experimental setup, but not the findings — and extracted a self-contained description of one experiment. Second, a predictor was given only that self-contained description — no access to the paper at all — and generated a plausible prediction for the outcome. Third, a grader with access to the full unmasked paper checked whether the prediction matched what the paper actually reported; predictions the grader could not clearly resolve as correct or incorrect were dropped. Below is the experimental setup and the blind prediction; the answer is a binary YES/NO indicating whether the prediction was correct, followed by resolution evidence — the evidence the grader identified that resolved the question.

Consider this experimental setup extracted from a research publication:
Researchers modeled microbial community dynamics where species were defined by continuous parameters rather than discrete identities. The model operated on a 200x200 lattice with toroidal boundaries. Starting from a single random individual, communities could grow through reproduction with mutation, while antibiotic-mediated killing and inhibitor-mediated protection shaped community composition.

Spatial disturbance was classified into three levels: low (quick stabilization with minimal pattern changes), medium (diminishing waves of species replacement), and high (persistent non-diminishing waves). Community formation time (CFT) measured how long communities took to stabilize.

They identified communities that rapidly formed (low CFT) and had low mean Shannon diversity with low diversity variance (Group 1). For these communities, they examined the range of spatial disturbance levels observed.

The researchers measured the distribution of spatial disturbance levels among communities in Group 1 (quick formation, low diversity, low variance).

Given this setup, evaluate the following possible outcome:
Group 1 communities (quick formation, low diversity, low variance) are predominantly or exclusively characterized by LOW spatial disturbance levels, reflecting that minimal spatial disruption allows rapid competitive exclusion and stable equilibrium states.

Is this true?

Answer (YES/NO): NO